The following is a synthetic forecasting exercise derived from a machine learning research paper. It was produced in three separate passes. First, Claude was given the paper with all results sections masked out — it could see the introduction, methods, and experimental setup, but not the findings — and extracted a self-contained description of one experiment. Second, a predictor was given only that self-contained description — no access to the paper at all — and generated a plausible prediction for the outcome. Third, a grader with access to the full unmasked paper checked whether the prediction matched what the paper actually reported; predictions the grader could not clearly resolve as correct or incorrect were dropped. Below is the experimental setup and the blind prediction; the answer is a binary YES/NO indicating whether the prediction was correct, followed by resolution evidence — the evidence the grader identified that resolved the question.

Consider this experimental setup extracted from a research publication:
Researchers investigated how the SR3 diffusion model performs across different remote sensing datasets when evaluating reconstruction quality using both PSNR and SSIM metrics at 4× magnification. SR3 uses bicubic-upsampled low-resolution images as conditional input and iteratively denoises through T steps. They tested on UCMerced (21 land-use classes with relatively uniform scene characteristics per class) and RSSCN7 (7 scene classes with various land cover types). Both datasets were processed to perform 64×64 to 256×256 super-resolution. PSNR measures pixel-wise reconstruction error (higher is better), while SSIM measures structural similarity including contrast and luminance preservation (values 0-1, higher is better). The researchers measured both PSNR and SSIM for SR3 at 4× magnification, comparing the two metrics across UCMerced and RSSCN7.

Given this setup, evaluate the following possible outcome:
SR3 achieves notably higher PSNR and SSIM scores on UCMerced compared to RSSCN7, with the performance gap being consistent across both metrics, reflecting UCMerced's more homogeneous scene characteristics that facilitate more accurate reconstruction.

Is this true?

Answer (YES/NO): NO